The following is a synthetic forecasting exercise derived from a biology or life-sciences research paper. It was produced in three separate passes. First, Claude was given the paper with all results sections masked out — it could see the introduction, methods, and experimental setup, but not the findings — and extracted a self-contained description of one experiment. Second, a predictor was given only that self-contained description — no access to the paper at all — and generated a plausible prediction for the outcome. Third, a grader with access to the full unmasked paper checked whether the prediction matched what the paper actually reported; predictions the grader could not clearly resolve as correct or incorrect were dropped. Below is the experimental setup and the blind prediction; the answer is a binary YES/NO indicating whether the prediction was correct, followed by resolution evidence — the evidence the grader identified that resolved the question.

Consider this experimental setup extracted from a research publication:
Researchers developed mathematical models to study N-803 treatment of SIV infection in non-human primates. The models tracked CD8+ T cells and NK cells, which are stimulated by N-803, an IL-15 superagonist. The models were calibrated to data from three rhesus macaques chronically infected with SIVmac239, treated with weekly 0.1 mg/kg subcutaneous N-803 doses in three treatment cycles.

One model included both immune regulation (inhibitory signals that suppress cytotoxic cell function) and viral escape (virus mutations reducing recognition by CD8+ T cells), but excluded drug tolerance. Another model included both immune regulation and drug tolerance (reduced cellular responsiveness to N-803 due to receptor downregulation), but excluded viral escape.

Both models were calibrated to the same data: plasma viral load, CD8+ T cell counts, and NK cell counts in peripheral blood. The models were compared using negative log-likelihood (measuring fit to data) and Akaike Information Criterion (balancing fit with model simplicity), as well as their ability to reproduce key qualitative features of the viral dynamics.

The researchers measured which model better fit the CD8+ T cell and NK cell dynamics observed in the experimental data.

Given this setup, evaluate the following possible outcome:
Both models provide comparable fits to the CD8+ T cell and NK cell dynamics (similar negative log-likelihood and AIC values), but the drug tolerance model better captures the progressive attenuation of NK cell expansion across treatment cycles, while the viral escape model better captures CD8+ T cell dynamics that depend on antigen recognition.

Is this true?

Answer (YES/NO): NO